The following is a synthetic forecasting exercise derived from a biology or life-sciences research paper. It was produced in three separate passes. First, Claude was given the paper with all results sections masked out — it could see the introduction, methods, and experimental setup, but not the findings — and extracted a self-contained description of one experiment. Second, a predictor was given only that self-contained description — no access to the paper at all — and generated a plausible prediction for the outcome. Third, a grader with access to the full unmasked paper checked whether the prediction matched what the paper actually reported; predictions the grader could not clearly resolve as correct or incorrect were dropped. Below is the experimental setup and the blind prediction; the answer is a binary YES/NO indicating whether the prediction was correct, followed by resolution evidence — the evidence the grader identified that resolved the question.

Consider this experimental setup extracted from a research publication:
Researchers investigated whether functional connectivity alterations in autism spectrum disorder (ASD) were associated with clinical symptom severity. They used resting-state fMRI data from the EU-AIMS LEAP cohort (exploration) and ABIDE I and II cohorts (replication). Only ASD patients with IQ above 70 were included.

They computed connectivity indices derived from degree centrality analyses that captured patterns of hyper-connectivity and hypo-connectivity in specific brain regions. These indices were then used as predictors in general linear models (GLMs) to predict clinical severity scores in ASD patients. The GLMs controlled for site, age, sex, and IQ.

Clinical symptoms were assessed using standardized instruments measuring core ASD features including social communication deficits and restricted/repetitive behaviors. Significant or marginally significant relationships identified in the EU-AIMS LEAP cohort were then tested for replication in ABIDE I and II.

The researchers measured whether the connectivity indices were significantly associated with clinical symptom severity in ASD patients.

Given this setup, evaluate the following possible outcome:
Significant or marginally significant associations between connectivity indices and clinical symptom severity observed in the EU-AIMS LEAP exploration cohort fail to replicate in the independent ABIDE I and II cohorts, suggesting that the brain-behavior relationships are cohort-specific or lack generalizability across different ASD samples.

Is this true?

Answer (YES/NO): NO